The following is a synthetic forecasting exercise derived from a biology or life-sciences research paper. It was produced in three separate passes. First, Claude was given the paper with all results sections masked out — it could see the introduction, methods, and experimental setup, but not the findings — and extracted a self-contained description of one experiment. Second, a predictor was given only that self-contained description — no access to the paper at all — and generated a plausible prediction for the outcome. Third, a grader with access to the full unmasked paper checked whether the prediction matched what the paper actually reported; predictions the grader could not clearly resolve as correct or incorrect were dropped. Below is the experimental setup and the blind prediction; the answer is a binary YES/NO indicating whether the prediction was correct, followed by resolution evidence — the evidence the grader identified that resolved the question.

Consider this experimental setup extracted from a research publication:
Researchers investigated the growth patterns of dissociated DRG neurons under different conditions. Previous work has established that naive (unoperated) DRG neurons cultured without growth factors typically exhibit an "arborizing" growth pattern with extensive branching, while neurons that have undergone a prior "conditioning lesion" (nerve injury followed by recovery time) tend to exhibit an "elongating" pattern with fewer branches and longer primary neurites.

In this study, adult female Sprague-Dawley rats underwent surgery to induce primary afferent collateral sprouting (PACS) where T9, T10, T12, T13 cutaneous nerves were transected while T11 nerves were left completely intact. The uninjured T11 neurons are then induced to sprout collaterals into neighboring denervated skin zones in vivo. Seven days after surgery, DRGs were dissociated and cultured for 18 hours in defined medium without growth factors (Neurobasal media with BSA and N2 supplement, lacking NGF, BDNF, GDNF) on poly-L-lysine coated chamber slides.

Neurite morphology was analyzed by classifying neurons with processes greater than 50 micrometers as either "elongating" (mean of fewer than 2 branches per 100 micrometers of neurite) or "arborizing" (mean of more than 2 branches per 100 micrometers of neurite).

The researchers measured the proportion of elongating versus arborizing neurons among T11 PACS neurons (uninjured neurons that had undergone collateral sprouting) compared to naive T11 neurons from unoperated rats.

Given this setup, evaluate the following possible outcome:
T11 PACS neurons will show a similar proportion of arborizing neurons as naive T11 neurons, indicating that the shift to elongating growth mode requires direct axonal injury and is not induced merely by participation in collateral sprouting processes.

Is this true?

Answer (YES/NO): NO